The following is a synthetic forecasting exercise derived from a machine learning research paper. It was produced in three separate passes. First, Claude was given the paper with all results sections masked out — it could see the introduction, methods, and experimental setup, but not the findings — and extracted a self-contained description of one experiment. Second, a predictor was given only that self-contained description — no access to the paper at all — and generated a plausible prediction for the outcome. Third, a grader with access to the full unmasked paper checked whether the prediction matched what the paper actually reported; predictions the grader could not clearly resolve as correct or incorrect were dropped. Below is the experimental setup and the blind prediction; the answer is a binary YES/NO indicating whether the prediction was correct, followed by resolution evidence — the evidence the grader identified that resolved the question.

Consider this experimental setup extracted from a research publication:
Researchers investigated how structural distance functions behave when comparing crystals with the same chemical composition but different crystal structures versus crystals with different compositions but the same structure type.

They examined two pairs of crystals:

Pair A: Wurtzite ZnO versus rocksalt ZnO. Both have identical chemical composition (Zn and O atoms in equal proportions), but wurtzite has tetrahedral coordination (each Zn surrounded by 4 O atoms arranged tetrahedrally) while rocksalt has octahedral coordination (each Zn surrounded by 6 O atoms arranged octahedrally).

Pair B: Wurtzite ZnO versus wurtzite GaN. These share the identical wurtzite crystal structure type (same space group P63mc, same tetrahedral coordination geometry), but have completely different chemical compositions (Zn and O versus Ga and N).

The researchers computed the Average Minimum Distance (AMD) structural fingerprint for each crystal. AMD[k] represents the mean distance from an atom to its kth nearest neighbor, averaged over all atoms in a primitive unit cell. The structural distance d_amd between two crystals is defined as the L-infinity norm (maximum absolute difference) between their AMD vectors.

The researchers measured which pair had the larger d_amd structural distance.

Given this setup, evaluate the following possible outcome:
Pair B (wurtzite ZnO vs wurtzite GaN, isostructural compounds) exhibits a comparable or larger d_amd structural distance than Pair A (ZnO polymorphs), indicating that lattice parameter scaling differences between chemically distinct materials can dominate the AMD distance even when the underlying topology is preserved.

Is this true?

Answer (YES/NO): NO